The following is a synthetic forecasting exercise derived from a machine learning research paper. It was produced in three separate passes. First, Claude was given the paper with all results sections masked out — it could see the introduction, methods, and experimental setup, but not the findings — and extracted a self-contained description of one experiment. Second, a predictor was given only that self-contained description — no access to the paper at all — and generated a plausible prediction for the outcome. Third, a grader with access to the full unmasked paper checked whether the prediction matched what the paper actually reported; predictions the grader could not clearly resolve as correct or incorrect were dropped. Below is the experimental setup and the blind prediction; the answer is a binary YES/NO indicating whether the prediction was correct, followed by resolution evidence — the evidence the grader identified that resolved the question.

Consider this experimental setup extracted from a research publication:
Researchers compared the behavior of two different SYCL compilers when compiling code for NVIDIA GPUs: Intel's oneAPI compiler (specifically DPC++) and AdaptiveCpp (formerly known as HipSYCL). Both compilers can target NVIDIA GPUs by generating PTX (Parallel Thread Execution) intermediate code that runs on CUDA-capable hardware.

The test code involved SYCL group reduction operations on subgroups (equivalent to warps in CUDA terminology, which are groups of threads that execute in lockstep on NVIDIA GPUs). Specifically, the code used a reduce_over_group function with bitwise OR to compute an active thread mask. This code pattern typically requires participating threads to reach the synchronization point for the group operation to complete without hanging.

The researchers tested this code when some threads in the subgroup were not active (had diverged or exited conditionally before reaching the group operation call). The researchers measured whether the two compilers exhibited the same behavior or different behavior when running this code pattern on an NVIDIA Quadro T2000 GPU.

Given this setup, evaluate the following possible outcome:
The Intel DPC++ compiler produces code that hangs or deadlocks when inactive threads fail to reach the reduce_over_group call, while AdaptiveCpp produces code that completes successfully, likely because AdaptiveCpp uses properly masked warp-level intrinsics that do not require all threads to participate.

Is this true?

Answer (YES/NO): NO